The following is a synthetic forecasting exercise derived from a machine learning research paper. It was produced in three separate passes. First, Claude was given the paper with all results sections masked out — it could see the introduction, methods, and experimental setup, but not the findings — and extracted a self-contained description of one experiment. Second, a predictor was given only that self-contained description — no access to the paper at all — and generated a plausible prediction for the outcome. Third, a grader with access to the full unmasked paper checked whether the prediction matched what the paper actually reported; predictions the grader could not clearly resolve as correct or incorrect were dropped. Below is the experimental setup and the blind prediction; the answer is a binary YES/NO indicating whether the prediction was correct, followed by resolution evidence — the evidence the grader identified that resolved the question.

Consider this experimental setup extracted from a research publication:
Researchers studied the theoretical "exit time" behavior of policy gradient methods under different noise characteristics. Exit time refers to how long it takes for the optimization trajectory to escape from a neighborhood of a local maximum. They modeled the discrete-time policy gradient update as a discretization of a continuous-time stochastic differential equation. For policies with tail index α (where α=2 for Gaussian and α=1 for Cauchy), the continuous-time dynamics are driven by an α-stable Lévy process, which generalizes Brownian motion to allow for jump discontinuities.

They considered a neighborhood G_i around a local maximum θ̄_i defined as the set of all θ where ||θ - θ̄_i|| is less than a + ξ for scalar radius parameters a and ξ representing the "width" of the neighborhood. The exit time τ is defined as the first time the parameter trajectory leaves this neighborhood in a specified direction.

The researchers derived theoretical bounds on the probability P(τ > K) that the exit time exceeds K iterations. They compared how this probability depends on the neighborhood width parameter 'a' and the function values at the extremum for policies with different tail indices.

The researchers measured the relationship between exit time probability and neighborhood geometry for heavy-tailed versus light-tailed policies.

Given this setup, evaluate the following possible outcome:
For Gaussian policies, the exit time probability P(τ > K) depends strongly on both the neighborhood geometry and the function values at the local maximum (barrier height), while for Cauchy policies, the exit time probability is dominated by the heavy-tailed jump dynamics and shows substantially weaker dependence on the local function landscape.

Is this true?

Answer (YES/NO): NO